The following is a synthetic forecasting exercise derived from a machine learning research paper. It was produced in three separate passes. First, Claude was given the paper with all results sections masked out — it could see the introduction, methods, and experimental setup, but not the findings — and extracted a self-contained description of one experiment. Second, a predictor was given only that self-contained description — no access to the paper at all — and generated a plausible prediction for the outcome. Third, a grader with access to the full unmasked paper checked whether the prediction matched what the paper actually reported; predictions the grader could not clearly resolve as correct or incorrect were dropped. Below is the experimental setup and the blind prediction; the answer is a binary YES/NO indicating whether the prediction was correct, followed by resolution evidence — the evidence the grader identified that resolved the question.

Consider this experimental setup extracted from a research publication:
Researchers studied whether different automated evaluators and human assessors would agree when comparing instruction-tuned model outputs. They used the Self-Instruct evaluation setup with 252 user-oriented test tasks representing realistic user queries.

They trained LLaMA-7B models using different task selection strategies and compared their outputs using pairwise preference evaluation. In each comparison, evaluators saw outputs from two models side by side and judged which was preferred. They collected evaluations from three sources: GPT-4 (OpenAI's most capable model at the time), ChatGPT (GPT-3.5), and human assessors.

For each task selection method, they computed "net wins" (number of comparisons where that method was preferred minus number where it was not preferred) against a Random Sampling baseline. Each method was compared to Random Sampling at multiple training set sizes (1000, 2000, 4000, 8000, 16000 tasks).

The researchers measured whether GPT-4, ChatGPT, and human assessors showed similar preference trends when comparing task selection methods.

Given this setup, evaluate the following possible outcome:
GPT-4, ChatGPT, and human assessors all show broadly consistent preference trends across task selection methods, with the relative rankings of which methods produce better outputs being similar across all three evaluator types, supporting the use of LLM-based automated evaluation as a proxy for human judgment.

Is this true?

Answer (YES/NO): YES